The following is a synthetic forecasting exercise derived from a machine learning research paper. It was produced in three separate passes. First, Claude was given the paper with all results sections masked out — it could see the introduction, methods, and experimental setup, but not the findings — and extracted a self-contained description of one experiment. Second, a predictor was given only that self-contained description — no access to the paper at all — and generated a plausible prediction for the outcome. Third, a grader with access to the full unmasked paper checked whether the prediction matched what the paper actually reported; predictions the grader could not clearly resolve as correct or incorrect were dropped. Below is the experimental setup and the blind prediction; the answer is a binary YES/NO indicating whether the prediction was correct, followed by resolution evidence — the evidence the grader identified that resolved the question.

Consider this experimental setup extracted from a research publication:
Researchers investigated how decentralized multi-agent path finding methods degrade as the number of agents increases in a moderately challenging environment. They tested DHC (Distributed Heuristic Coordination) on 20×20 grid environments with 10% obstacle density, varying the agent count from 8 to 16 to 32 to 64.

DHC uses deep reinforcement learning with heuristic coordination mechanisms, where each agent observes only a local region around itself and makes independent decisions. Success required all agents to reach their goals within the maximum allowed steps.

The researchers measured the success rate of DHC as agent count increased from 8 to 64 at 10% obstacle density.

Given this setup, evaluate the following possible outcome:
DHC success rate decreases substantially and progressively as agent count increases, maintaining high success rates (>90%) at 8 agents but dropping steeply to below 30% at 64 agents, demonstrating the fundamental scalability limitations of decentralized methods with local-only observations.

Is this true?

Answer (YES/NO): NO